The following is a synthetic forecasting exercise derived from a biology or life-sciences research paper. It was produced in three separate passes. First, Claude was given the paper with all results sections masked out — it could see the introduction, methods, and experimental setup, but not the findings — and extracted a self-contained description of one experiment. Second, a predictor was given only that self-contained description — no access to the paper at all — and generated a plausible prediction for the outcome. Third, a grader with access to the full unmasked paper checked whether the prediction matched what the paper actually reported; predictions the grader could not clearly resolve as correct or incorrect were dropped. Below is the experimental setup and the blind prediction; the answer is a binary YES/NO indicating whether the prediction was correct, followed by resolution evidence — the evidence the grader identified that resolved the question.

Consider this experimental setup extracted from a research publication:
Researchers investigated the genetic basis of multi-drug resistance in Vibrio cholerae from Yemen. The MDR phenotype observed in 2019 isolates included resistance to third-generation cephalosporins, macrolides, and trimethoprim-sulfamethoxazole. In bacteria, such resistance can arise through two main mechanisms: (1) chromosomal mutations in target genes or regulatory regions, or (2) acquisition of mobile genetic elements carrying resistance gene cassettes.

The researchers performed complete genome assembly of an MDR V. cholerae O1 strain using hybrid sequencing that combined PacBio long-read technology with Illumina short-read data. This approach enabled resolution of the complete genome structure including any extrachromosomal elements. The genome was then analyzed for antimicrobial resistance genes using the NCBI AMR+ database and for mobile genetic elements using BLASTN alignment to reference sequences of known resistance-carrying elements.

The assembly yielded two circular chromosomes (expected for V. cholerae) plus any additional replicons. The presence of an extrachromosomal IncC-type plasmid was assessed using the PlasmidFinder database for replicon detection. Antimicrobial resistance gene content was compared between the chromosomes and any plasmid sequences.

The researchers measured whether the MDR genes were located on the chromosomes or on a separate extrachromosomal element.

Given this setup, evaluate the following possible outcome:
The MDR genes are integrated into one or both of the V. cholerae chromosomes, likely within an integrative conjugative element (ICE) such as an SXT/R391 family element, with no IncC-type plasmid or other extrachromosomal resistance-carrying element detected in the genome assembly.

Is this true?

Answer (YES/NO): NO